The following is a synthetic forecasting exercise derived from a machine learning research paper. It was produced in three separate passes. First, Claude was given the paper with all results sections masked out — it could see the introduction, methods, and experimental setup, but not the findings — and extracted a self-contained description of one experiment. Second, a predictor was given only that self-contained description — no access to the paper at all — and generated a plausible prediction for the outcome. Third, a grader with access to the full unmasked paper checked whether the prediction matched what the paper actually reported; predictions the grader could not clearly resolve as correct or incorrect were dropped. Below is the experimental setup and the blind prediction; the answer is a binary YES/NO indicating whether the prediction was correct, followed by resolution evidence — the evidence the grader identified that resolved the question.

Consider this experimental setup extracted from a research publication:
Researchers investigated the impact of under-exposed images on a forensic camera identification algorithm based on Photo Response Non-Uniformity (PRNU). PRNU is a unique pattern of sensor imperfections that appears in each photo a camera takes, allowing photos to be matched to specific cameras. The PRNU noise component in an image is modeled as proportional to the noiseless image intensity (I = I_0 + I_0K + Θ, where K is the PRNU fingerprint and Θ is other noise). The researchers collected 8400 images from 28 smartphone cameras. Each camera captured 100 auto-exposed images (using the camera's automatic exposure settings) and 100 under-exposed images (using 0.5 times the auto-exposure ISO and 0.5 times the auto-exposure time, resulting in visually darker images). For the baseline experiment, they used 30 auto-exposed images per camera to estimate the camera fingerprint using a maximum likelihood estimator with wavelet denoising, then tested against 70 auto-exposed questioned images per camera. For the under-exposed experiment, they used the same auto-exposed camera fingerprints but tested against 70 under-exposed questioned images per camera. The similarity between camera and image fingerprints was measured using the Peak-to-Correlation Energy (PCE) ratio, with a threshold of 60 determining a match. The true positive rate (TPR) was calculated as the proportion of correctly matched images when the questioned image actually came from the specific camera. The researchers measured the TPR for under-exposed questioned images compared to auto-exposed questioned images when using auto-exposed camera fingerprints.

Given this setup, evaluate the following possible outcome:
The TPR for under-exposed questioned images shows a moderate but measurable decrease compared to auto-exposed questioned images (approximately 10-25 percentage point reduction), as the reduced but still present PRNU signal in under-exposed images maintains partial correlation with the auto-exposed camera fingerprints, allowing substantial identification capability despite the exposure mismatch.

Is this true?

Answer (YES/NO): YES